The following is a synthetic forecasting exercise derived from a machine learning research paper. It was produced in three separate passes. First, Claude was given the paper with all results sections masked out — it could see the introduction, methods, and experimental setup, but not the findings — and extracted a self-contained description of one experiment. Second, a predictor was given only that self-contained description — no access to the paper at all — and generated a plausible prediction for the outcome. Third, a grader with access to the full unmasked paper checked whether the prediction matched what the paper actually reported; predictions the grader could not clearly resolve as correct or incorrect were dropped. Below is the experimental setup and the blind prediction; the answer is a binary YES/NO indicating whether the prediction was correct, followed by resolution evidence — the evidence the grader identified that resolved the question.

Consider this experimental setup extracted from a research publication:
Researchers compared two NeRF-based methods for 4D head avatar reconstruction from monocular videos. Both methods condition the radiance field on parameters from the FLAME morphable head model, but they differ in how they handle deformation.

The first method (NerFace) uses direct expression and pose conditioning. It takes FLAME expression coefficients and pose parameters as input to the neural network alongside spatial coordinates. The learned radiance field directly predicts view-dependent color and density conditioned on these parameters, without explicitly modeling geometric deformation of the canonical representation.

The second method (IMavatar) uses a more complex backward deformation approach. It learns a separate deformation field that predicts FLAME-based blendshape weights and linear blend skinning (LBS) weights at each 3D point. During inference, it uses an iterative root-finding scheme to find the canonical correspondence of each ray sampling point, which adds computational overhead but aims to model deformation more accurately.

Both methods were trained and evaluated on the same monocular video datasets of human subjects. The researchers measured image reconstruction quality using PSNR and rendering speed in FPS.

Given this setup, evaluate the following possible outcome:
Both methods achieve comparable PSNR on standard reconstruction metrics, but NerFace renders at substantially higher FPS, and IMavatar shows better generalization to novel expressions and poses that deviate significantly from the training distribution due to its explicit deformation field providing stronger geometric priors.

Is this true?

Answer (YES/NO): NO